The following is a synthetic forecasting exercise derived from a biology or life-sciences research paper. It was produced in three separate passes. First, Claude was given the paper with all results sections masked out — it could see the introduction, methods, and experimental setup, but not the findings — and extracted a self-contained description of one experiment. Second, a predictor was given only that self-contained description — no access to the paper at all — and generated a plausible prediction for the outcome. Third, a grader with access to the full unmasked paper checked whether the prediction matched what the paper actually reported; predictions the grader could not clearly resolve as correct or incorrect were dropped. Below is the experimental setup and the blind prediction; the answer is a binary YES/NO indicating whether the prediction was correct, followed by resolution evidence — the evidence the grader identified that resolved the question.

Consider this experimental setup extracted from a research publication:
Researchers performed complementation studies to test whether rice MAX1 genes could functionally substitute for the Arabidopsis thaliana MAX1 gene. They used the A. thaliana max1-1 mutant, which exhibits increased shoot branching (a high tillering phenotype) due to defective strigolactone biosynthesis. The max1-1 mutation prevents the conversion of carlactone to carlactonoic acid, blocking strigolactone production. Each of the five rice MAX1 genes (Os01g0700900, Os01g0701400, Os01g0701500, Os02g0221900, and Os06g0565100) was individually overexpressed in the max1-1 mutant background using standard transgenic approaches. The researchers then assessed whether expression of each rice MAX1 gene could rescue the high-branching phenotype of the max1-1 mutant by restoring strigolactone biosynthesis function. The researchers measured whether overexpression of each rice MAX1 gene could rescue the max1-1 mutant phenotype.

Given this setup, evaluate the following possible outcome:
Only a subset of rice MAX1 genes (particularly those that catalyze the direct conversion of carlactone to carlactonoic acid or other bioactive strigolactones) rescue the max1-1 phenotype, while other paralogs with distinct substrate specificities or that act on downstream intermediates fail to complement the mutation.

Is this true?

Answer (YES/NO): NO